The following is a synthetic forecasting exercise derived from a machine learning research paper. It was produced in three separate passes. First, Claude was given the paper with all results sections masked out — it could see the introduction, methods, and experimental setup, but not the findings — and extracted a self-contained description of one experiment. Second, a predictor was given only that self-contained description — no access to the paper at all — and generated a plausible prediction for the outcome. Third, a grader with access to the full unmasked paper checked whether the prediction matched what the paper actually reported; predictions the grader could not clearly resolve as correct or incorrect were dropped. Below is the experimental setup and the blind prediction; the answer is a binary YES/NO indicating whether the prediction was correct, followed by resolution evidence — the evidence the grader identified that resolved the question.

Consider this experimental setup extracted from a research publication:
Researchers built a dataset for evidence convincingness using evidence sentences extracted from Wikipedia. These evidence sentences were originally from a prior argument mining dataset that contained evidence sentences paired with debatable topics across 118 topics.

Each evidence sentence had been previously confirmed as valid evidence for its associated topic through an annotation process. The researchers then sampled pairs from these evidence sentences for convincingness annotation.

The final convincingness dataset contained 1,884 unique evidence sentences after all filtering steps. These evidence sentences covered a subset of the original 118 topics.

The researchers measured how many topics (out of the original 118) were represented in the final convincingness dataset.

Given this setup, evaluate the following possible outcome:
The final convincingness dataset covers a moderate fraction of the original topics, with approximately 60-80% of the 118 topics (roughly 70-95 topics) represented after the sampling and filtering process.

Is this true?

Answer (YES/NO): NO